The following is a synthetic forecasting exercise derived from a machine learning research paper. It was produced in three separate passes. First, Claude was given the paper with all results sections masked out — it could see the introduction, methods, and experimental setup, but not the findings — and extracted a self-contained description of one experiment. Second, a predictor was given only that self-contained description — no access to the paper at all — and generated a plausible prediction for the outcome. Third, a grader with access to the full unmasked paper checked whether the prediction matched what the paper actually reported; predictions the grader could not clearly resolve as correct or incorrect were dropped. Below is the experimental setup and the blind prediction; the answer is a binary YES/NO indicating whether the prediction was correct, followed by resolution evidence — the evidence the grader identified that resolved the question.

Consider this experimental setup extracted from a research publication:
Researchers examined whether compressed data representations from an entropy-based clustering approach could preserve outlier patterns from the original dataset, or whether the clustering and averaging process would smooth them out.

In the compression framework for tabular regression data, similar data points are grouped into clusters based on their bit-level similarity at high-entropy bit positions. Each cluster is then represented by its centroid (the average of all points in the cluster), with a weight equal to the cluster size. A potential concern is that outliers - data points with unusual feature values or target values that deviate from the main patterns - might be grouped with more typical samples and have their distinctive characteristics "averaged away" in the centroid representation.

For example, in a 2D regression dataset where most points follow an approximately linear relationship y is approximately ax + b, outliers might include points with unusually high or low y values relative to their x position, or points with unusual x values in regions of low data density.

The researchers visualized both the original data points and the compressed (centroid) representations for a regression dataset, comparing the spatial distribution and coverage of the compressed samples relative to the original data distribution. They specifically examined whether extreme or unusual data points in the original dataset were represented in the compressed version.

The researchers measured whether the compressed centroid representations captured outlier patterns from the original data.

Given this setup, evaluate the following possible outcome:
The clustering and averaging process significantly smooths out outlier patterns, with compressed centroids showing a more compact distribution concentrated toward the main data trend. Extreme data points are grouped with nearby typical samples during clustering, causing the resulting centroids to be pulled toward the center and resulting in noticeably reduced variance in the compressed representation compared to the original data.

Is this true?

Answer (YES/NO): NO